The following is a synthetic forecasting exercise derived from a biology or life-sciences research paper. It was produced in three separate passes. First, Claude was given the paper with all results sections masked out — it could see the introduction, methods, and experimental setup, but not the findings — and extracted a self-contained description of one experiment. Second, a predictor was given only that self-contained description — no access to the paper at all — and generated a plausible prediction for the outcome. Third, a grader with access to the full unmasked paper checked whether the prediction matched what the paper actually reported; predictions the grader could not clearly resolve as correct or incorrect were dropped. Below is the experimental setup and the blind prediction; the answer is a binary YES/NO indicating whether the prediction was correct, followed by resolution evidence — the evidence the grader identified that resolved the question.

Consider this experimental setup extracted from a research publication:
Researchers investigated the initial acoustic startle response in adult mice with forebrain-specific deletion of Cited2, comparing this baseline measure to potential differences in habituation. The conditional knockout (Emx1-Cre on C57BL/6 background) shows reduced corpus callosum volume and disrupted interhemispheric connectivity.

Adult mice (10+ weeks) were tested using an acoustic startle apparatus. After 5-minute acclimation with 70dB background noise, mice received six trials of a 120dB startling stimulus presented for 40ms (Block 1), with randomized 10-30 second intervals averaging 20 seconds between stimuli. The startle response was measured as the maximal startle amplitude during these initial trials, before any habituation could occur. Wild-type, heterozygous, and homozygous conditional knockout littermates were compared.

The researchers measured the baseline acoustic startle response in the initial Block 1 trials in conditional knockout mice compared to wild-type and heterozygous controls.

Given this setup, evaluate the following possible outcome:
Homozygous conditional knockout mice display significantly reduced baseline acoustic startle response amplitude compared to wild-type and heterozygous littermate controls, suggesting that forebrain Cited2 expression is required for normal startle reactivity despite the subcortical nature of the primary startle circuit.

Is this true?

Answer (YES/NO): NO